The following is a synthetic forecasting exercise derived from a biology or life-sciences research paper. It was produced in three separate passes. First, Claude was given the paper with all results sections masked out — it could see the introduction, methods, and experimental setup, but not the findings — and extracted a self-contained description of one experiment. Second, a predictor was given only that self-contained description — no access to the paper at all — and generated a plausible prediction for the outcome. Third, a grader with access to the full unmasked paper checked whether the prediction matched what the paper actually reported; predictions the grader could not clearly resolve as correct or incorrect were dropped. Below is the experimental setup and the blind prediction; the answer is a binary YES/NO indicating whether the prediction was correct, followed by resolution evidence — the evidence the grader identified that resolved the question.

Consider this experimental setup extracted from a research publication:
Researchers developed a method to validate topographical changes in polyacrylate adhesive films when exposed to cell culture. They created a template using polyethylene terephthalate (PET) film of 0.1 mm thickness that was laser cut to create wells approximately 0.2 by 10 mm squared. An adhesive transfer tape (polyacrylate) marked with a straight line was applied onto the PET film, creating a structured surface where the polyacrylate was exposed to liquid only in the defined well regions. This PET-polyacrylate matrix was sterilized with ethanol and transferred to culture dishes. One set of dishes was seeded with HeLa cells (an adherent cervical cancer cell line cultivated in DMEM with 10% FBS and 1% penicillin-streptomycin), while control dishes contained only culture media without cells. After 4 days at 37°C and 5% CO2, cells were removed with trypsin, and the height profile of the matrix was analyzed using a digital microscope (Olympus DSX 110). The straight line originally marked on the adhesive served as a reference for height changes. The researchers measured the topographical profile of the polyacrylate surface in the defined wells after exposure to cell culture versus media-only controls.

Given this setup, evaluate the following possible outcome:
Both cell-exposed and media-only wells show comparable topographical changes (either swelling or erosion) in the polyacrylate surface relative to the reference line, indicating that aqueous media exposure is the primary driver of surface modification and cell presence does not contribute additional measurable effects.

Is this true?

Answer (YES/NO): NO